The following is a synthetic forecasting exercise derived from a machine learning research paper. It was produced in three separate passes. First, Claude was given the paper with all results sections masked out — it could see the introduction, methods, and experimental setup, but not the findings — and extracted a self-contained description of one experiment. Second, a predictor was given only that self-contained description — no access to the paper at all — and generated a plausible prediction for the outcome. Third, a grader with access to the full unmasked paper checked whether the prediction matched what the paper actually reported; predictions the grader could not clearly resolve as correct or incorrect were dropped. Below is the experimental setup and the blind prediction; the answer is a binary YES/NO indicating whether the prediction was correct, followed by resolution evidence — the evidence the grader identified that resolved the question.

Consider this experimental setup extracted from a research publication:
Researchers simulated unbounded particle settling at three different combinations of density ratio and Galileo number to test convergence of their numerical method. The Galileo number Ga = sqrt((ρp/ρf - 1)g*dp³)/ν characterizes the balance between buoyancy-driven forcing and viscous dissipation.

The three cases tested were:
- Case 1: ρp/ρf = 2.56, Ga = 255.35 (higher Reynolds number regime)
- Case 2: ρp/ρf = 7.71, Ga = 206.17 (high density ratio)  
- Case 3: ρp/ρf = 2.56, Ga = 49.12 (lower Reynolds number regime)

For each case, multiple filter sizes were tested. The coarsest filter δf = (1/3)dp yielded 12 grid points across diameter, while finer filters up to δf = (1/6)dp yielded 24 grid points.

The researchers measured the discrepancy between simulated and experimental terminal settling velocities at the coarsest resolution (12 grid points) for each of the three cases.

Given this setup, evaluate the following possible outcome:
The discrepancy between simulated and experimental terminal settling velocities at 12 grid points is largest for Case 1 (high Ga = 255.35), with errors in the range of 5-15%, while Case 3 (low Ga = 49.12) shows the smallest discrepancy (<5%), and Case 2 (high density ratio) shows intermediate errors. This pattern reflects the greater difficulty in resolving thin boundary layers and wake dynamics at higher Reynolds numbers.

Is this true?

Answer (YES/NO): NO